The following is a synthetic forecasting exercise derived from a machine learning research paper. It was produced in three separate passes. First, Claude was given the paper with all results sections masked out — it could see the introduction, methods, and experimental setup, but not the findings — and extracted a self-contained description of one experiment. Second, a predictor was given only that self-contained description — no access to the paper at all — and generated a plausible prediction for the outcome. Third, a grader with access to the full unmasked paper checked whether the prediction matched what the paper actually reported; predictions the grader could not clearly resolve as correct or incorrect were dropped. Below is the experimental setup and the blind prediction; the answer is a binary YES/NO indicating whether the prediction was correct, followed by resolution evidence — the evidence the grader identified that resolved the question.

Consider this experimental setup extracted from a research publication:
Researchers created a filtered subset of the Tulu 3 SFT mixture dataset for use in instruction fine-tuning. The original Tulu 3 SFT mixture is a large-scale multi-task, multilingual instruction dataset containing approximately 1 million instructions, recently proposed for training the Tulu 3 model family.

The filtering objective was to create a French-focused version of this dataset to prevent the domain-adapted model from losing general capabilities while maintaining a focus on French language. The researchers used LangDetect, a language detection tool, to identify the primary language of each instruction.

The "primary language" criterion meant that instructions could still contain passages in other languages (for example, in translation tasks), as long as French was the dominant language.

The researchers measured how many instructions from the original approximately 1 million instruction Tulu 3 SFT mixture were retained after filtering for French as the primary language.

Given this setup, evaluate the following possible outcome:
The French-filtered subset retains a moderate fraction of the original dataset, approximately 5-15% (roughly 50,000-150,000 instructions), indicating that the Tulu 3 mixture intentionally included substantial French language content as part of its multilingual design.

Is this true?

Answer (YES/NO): NO